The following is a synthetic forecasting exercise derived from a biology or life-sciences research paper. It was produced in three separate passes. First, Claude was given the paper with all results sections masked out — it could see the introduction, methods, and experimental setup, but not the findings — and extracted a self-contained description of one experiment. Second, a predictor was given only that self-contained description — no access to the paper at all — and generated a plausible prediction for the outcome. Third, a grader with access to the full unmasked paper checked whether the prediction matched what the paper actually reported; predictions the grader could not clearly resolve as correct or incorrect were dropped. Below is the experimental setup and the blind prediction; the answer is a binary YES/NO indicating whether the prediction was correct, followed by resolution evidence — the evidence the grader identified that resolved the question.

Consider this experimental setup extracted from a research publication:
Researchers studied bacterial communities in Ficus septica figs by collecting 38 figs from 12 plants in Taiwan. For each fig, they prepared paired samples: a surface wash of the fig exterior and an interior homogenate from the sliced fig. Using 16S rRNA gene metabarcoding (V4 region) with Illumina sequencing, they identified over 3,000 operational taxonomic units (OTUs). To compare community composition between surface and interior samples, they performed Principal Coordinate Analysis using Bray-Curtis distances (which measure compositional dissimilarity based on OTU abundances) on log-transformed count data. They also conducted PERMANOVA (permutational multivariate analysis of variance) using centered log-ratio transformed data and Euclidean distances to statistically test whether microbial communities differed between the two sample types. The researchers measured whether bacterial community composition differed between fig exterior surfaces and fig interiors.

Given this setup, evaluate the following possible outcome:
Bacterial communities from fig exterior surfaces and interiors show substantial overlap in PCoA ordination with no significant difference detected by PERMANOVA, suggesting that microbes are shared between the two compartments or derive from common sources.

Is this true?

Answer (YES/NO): NO